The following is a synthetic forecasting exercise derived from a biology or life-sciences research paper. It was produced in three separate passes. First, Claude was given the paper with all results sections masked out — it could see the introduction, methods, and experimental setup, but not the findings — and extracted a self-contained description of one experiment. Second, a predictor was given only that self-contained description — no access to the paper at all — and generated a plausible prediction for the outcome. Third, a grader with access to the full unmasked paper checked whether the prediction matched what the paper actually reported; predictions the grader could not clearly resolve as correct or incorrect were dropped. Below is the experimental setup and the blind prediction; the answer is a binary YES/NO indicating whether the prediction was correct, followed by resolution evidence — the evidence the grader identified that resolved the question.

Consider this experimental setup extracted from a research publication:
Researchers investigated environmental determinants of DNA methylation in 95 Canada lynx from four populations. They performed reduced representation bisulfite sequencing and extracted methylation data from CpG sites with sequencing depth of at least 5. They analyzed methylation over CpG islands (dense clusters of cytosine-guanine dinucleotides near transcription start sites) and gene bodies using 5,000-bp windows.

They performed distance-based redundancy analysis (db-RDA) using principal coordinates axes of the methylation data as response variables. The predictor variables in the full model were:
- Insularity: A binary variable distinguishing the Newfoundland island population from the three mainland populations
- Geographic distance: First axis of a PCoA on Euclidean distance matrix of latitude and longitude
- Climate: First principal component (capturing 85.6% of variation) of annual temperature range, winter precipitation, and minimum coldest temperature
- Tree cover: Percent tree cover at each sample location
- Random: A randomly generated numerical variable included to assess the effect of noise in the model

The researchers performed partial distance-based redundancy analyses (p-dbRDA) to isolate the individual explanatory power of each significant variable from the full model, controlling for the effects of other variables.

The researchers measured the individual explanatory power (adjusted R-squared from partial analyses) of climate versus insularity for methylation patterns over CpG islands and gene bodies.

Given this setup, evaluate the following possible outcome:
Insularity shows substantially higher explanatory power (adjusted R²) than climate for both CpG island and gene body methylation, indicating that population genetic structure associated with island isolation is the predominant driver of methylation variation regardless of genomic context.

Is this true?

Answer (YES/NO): NO